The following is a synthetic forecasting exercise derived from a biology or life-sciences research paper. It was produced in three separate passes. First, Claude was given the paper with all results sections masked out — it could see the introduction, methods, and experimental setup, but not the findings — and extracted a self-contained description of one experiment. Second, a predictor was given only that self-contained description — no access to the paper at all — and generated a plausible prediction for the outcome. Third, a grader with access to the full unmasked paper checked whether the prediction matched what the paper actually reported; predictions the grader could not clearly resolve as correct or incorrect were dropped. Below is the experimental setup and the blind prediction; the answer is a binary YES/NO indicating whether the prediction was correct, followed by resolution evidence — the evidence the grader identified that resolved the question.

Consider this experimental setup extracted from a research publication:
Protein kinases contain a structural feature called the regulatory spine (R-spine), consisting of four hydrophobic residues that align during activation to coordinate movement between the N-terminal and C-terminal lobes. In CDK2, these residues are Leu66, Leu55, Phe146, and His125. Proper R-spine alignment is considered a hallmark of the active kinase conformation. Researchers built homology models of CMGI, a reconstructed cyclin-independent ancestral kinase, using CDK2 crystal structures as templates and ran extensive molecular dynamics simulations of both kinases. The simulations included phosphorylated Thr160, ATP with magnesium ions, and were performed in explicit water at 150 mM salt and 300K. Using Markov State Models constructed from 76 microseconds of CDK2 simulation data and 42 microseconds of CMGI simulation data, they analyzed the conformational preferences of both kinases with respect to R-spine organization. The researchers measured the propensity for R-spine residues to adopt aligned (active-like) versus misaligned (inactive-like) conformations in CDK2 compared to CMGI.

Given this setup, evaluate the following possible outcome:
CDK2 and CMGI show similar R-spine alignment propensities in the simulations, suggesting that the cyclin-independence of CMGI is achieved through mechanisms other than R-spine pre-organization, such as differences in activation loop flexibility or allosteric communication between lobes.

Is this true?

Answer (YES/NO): YES